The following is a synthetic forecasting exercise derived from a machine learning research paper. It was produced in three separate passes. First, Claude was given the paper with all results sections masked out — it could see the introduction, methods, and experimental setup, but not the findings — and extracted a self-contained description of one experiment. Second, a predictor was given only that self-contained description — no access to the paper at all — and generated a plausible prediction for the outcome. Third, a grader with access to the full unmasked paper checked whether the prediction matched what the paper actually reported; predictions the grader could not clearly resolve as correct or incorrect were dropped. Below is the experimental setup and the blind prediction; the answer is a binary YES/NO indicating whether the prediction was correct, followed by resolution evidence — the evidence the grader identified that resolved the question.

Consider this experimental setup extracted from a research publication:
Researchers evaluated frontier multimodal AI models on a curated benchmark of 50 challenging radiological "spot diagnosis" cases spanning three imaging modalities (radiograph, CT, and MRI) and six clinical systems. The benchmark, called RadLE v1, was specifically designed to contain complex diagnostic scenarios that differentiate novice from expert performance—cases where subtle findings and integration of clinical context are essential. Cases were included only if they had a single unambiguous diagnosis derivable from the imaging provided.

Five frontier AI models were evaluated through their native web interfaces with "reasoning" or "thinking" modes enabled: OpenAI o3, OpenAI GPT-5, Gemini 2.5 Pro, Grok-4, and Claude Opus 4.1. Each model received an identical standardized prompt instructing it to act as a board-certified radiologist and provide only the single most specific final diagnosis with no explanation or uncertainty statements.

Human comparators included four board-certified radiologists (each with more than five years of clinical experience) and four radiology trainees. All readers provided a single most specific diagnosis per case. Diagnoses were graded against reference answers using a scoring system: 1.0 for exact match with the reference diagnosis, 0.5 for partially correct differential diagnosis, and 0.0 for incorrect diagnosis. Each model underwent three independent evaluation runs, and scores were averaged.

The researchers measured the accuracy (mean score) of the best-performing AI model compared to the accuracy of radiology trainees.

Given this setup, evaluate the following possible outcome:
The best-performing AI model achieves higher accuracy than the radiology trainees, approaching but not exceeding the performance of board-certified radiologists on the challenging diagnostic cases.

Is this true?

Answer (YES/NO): NO